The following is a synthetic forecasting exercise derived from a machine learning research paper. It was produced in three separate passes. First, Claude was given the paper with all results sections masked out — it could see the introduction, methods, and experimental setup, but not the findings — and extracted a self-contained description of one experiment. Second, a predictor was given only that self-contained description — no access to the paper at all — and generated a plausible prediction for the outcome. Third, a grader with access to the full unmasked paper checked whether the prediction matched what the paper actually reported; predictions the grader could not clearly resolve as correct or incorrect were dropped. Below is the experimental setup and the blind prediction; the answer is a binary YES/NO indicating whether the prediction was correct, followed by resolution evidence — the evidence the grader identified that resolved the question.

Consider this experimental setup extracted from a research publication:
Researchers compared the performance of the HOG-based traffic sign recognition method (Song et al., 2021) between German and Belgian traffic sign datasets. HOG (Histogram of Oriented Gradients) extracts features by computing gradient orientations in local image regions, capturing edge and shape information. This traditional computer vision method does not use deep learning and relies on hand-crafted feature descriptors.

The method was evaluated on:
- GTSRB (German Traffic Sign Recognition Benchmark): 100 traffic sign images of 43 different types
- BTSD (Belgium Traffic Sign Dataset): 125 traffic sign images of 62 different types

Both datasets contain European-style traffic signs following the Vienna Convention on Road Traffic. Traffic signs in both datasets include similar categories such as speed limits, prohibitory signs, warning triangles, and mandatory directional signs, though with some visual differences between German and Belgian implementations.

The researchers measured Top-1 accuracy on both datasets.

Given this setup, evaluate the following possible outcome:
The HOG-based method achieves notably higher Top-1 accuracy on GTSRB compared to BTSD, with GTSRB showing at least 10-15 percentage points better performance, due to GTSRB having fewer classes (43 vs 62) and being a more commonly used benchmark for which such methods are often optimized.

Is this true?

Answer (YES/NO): NO